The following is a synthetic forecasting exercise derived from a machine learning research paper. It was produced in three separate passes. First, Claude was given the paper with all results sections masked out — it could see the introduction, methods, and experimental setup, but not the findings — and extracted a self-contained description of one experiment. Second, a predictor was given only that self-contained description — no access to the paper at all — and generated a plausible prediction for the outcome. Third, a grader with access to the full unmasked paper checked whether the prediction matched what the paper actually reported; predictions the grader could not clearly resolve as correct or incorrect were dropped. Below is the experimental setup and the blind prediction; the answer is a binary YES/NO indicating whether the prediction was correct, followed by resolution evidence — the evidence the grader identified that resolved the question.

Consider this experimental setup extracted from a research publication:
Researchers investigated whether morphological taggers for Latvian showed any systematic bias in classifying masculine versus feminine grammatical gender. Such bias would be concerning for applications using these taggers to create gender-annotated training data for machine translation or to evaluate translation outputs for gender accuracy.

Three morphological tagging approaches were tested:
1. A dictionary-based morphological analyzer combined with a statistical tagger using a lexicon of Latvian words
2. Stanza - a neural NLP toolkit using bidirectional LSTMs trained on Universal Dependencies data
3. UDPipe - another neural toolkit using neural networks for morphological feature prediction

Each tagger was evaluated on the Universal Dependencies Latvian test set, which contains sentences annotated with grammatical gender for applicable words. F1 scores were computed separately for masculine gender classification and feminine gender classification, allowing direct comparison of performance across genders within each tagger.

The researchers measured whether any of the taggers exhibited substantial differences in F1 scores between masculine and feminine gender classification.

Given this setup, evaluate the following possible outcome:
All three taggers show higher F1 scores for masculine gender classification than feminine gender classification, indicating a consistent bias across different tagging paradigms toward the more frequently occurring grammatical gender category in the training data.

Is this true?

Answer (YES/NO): NO